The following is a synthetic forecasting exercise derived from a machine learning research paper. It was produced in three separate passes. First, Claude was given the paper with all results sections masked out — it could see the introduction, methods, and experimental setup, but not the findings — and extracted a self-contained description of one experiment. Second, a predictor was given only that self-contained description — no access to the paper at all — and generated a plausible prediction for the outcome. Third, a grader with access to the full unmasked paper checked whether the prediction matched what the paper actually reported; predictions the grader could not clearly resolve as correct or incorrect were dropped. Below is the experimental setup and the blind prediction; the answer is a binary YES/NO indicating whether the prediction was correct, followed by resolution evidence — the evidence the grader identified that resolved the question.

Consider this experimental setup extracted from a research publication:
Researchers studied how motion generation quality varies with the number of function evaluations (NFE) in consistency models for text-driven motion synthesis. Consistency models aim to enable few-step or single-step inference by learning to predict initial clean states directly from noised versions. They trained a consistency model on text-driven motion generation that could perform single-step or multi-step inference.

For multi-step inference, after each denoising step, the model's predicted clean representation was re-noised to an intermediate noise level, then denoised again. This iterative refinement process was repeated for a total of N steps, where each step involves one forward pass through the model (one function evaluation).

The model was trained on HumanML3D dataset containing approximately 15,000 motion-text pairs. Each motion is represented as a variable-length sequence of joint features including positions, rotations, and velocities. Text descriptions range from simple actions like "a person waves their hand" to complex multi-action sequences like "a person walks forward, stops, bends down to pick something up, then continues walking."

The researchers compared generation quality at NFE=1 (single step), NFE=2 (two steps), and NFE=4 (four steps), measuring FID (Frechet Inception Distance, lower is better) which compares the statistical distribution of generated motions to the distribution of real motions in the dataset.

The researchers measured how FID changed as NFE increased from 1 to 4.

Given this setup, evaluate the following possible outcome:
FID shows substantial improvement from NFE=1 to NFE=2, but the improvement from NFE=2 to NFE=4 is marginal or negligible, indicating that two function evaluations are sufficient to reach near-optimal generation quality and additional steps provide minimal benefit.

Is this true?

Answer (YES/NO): NO